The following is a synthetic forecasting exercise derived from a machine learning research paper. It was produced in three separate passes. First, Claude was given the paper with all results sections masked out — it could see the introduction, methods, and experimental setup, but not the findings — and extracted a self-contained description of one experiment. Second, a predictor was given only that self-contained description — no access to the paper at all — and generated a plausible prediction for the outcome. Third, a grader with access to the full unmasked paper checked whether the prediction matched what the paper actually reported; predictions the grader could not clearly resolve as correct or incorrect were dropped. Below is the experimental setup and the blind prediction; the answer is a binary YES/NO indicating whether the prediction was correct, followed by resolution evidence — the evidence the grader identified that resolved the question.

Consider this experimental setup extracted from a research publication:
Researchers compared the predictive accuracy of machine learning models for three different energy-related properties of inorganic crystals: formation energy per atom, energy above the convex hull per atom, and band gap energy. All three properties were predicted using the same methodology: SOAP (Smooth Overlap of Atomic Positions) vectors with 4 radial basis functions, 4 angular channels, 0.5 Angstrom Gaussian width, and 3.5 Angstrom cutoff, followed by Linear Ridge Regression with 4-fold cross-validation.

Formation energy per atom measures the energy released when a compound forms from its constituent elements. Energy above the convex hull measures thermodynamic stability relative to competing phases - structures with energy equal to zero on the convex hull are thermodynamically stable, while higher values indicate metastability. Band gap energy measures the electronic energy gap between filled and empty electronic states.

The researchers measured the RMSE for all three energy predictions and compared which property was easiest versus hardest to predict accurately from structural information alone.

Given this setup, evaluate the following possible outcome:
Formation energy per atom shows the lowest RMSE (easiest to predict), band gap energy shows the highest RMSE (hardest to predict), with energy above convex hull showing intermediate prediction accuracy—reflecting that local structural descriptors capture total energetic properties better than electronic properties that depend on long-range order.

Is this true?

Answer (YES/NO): YES